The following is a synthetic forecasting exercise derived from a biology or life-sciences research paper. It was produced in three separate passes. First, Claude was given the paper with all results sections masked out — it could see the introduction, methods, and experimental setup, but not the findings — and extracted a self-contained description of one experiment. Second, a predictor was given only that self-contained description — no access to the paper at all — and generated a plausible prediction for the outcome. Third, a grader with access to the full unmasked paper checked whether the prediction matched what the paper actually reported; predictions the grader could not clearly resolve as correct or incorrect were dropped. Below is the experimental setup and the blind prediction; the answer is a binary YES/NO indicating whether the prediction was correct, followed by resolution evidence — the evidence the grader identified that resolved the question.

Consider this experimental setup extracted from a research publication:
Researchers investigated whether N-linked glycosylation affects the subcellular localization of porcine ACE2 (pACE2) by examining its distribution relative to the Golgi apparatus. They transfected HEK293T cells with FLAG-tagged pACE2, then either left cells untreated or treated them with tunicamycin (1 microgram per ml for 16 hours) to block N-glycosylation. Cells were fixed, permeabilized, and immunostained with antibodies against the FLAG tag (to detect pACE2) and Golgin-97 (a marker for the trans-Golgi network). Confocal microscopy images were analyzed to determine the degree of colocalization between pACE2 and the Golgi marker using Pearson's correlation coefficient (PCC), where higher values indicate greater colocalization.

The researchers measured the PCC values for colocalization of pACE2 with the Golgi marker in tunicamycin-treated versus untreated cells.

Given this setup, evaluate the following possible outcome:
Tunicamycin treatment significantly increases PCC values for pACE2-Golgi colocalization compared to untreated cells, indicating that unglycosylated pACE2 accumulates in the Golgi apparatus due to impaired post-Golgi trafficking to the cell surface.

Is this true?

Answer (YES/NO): NO